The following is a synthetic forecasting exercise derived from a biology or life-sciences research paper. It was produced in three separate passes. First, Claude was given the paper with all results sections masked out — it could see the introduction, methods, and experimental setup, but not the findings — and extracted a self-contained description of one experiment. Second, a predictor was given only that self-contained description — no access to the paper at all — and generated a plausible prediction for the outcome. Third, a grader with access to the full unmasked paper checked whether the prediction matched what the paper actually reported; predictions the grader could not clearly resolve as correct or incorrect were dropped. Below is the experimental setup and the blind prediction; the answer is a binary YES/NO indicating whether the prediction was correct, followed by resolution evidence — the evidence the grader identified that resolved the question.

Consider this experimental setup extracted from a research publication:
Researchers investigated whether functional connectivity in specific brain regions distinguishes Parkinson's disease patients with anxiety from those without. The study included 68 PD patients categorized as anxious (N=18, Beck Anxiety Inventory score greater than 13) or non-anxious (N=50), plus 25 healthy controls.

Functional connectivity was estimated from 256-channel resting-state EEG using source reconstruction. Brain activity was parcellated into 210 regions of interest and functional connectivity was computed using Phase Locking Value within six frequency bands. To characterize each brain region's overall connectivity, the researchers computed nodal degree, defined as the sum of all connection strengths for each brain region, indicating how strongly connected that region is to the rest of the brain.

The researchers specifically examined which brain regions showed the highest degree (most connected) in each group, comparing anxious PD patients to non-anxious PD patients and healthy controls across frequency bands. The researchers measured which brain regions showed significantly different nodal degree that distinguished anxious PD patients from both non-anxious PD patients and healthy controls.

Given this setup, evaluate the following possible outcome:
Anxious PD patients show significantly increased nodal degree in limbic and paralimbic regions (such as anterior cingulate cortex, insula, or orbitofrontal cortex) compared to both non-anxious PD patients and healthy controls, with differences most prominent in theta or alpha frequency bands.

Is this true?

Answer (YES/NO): NO